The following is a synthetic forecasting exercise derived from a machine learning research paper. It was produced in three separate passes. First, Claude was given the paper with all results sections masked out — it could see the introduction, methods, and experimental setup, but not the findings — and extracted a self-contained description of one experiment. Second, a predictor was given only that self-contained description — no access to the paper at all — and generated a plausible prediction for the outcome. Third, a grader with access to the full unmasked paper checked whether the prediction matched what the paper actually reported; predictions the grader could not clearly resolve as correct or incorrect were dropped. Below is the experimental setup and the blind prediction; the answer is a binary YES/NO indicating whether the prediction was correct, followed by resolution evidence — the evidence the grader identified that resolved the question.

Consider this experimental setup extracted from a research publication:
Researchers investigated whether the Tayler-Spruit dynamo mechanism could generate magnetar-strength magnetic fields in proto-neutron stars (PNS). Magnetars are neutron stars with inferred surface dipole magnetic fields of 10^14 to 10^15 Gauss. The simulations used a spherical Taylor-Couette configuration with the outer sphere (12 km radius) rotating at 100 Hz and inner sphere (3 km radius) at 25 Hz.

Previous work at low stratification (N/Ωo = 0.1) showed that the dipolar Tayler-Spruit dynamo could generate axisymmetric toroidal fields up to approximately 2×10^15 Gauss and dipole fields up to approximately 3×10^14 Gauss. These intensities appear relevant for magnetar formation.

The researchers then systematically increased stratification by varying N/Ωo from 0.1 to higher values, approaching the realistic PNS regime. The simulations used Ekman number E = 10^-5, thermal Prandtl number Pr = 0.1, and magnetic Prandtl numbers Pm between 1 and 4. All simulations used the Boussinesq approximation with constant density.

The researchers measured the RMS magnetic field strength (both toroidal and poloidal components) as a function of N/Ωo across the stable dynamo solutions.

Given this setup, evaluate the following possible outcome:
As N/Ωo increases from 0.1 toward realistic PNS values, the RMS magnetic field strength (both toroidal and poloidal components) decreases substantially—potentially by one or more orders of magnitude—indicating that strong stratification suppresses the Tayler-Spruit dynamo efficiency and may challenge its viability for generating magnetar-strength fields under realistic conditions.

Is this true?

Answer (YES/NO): NO